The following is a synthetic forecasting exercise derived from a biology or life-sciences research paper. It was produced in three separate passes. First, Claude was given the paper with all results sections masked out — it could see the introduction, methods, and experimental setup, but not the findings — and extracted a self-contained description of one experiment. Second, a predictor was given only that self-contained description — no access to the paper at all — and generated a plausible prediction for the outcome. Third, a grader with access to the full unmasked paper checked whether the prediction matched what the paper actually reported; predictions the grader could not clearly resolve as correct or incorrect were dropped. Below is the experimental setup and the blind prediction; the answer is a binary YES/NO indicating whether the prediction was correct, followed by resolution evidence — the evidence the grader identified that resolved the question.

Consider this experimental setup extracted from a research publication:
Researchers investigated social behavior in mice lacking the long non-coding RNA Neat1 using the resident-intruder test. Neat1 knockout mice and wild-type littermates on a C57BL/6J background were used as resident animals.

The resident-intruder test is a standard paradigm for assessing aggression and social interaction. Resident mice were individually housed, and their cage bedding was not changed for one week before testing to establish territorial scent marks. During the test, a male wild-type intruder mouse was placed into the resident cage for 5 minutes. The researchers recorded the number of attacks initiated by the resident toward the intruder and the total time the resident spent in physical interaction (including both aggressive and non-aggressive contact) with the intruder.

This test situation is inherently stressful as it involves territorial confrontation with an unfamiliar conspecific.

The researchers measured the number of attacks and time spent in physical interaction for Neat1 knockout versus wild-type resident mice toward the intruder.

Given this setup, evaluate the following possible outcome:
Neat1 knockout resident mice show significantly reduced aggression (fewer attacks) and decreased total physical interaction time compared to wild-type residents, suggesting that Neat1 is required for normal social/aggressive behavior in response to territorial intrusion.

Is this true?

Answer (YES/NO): YES